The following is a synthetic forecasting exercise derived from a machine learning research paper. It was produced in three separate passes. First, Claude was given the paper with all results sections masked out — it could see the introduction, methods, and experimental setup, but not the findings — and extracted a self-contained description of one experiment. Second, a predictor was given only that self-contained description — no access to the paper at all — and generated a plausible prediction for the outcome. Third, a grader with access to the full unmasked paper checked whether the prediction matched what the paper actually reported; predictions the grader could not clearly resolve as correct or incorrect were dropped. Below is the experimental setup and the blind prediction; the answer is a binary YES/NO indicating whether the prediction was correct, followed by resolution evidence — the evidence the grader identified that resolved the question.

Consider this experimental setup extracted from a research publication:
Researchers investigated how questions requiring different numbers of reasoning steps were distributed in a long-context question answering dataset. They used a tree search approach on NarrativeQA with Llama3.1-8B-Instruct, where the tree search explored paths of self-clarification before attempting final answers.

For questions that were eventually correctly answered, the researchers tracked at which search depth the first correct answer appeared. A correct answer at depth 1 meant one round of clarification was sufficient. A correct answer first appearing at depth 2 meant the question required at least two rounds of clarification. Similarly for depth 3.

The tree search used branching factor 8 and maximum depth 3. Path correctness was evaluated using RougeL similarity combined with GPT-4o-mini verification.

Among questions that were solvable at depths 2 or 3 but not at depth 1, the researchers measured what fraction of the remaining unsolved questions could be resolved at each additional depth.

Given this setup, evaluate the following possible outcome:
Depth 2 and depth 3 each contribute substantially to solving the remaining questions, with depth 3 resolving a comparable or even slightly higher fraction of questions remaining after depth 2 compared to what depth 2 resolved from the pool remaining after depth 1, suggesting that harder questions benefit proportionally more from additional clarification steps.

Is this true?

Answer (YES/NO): NO